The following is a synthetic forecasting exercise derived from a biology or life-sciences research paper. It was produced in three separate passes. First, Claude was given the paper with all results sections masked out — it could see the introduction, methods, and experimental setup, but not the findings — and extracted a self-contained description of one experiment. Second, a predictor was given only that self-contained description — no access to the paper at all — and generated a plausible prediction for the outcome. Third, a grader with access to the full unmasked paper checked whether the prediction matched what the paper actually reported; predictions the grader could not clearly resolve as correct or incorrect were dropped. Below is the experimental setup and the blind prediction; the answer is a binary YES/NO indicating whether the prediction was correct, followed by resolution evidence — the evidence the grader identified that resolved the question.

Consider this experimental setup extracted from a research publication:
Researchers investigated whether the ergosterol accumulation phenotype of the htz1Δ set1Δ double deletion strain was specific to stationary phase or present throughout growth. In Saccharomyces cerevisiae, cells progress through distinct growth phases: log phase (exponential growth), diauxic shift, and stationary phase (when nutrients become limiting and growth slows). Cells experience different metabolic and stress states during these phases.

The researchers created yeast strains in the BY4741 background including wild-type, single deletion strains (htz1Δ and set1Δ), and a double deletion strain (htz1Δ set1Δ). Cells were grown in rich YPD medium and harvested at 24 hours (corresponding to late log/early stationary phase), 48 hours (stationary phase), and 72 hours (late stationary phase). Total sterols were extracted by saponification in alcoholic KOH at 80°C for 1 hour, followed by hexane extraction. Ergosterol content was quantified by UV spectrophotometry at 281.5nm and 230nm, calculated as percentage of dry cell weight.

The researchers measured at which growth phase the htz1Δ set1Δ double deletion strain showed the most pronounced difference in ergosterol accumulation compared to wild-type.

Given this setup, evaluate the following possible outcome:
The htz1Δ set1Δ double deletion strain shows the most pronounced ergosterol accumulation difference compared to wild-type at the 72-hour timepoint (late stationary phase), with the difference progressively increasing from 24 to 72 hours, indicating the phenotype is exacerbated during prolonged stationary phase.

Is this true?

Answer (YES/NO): YES